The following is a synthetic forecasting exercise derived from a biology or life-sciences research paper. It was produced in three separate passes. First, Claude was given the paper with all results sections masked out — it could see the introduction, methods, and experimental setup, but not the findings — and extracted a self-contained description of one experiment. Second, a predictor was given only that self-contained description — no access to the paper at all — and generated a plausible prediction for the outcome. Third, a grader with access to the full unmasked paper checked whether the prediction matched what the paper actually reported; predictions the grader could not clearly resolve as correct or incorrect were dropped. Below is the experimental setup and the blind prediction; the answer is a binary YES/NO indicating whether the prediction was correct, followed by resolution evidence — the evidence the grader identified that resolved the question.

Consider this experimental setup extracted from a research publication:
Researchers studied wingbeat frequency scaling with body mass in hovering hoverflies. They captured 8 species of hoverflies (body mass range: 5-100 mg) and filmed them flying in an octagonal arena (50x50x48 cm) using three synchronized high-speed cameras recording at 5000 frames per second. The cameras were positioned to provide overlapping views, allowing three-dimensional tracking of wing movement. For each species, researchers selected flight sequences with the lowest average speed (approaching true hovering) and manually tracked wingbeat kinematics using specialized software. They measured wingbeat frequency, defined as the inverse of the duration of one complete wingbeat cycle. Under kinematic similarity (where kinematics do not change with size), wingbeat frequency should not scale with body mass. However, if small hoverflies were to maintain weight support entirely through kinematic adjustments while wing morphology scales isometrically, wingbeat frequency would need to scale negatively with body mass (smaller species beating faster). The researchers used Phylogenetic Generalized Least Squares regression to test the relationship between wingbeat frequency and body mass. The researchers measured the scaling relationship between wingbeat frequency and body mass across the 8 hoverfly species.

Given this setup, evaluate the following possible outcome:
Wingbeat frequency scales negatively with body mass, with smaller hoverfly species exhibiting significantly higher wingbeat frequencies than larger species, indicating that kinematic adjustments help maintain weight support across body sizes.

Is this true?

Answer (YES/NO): NO